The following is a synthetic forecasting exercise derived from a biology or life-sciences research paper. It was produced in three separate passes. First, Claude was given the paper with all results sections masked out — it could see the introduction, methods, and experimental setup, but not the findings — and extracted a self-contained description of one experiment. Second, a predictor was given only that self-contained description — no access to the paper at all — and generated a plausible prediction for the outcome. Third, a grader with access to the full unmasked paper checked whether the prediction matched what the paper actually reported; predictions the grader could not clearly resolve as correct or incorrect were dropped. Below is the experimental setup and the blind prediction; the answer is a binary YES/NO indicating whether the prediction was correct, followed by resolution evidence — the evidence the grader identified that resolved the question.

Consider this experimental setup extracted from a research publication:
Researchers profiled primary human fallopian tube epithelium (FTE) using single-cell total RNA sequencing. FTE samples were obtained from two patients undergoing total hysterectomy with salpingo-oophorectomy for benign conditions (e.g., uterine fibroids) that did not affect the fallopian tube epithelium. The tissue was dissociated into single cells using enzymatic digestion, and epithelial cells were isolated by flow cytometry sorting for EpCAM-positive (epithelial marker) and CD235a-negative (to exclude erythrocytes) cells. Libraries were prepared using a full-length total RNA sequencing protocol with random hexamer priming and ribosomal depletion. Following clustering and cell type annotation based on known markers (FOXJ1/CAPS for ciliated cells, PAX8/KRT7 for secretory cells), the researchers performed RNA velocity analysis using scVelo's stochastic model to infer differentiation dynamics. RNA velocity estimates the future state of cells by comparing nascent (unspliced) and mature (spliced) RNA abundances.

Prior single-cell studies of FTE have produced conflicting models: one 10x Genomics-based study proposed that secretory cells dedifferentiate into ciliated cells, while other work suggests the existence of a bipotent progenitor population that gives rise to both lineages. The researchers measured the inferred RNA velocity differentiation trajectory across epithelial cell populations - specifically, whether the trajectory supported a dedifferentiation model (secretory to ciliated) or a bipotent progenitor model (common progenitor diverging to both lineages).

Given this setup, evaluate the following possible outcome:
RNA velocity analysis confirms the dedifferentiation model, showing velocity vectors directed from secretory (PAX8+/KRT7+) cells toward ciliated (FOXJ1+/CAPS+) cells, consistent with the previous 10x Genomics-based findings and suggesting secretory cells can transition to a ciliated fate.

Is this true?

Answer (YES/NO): NO